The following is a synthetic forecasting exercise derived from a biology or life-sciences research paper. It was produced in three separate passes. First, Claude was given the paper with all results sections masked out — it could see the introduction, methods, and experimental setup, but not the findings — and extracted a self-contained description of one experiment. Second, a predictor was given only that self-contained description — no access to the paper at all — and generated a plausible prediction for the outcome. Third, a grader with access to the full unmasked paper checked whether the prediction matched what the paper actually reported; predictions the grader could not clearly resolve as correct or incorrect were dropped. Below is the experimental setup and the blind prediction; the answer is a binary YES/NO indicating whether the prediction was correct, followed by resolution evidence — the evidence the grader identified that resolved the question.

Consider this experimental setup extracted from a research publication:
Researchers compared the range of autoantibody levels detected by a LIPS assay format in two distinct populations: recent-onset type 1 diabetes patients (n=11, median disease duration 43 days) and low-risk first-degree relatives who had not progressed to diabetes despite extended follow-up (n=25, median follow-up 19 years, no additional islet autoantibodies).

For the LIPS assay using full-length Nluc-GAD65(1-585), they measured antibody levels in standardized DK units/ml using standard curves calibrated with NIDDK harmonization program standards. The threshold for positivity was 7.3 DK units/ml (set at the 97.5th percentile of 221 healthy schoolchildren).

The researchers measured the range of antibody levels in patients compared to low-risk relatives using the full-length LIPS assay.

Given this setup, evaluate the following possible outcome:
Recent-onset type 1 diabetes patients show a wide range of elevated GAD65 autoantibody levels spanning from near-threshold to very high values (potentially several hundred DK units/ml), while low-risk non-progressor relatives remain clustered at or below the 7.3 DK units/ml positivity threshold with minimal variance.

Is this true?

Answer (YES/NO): NO